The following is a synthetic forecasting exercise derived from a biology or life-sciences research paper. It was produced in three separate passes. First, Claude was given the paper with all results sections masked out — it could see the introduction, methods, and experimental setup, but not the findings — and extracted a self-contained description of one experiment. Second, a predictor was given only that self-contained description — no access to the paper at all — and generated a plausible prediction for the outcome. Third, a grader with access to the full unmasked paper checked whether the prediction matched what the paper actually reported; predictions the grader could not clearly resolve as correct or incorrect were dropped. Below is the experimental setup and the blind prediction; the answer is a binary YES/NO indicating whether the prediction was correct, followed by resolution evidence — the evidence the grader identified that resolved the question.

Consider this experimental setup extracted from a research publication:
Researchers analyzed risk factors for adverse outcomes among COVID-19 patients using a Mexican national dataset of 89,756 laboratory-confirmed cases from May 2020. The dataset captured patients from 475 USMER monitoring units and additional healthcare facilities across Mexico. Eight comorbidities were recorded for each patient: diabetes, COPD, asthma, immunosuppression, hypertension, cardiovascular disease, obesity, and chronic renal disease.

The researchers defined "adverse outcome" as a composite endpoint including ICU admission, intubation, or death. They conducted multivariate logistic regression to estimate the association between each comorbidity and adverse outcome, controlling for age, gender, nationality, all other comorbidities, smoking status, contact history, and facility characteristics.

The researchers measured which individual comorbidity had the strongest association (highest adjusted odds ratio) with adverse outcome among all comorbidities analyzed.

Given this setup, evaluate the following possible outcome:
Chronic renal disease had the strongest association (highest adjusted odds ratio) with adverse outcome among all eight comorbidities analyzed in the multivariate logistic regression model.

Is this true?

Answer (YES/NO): YES